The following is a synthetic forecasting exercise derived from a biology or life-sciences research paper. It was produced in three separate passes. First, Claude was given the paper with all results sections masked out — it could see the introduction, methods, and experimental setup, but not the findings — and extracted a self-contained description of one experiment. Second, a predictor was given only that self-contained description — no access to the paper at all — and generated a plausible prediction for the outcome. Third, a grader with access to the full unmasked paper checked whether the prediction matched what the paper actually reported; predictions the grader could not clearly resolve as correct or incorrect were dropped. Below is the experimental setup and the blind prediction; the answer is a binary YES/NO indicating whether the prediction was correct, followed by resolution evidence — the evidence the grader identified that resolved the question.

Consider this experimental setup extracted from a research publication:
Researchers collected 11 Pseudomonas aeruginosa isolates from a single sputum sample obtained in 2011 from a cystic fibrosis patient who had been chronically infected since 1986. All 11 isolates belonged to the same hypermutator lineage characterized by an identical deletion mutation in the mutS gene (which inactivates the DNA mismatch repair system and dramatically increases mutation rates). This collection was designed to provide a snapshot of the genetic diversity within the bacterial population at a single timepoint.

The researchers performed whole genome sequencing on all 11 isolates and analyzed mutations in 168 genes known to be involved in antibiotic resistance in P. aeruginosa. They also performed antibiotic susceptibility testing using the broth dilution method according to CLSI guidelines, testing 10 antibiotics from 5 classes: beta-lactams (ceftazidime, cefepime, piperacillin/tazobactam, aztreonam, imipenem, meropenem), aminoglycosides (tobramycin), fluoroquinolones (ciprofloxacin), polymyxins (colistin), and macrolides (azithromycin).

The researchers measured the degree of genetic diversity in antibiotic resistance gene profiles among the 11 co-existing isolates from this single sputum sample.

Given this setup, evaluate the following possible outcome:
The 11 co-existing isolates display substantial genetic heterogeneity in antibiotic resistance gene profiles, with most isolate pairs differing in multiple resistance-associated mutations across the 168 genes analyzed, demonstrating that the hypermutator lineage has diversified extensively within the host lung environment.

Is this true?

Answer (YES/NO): YES